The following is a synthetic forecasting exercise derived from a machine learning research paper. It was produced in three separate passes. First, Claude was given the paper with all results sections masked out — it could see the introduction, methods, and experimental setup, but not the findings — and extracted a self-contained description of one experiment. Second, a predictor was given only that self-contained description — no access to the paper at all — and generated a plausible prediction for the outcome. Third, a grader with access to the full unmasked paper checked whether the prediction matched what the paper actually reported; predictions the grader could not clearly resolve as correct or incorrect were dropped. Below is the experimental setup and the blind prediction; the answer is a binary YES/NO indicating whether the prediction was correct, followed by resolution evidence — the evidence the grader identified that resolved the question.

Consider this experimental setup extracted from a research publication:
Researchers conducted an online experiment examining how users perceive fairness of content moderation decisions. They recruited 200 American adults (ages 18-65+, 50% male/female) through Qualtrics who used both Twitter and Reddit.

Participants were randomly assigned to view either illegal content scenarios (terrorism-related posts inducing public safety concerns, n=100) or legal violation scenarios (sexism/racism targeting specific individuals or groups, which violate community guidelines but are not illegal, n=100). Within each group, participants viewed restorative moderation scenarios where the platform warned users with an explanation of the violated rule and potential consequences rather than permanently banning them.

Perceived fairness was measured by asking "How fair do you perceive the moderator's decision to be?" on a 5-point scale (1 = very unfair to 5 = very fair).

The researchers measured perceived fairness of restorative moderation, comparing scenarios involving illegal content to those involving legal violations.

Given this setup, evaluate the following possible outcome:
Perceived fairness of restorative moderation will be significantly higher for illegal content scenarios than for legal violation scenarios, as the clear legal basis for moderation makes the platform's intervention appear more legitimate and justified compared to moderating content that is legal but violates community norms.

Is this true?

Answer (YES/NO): NO